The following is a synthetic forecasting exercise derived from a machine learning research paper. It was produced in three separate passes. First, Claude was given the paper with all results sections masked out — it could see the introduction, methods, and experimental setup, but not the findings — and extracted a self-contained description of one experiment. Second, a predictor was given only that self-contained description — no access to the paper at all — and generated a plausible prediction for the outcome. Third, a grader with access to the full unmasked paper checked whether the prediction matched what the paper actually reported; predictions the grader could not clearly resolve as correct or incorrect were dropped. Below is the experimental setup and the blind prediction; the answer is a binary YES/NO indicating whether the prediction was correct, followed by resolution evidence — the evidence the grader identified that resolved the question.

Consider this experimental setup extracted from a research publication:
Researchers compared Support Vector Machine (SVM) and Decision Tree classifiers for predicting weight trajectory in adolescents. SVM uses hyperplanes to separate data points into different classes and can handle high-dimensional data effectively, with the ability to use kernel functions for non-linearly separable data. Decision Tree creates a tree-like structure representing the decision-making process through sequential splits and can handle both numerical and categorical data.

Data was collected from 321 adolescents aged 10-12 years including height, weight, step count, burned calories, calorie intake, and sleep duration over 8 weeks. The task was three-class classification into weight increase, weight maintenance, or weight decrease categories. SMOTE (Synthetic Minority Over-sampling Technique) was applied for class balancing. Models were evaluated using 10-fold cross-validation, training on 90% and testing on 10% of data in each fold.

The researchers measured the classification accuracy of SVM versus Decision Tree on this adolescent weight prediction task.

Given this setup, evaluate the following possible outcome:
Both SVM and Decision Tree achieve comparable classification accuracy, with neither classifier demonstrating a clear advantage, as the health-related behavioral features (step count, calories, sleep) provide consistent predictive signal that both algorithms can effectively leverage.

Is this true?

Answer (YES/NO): NO